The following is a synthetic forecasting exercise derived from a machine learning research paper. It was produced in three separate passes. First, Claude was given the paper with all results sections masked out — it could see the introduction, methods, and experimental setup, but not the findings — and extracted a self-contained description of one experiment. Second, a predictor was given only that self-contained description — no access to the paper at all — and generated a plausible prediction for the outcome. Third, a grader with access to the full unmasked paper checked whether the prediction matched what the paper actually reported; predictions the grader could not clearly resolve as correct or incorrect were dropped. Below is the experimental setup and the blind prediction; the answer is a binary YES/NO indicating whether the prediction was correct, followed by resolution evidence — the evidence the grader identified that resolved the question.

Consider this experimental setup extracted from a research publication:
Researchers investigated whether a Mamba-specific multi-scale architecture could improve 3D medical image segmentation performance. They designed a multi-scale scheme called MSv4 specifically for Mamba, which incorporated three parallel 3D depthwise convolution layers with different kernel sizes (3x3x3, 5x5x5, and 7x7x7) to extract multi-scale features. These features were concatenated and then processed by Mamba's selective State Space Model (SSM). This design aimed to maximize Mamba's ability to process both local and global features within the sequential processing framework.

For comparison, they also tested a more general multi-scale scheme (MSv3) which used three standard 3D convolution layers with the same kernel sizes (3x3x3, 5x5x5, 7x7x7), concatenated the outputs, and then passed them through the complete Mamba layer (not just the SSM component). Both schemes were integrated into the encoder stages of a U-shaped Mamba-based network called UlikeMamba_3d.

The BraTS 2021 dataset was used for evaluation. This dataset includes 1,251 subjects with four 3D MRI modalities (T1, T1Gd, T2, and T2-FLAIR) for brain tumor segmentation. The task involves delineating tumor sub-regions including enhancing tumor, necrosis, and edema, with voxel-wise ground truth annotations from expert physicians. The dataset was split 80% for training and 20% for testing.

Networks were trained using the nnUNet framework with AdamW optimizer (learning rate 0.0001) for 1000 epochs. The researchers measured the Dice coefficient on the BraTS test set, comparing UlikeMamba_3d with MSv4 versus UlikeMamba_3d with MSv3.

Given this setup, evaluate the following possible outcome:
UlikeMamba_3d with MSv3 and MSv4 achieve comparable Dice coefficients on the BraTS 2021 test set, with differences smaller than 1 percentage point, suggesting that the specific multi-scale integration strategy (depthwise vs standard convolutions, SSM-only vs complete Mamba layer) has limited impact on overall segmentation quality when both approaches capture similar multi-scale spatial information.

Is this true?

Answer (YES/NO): YES